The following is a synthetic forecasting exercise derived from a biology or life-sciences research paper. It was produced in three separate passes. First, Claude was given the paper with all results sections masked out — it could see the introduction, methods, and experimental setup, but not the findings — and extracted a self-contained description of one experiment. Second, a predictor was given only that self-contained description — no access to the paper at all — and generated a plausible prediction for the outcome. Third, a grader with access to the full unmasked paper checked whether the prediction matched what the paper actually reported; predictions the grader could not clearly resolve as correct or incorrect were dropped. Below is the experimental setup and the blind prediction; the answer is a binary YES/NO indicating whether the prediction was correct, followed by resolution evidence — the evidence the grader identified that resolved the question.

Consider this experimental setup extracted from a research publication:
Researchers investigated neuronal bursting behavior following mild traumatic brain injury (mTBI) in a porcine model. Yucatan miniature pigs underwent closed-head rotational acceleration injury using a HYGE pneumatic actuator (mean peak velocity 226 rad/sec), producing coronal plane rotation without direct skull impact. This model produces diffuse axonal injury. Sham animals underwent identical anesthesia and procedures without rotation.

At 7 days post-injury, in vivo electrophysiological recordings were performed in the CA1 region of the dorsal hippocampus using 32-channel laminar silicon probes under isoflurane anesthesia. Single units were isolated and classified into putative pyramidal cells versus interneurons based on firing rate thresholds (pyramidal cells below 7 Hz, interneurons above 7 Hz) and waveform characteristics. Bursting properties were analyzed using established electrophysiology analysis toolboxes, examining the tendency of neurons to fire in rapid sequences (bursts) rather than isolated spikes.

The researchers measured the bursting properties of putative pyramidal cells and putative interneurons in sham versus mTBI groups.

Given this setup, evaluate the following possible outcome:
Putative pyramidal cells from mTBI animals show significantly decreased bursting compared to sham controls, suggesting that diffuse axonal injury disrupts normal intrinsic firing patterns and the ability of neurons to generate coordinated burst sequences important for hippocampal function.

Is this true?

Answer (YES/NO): NO